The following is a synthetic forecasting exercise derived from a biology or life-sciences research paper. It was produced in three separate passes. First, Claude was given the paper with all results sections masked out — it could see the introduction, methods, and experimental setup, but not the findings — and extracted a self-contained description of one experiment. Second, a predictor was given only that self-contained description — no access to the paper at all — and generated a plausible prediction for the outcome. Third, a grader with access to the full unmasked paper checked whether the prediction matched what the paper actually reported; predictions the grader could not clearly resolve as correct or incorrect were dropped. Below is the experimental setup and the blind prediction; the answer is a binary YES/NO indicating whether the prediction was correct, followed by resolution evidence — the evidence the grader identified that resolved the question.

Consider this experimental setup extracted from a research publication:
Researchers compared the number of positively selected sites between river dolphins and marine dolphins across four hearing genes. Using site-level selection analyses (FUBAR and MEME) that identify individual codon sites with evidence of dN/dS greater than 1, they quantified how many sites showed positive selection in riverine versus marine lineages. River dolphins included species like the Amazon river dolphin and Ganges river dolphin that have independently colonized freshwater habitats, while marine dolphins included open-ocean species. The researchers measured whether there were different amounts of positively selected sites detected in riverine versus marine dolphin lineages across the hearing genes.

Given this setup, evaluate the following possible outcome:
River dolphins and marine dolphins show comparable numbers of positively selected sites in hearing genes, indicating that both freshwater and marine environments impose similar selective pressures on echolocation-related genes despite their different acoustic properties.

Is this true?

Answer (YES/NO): NO